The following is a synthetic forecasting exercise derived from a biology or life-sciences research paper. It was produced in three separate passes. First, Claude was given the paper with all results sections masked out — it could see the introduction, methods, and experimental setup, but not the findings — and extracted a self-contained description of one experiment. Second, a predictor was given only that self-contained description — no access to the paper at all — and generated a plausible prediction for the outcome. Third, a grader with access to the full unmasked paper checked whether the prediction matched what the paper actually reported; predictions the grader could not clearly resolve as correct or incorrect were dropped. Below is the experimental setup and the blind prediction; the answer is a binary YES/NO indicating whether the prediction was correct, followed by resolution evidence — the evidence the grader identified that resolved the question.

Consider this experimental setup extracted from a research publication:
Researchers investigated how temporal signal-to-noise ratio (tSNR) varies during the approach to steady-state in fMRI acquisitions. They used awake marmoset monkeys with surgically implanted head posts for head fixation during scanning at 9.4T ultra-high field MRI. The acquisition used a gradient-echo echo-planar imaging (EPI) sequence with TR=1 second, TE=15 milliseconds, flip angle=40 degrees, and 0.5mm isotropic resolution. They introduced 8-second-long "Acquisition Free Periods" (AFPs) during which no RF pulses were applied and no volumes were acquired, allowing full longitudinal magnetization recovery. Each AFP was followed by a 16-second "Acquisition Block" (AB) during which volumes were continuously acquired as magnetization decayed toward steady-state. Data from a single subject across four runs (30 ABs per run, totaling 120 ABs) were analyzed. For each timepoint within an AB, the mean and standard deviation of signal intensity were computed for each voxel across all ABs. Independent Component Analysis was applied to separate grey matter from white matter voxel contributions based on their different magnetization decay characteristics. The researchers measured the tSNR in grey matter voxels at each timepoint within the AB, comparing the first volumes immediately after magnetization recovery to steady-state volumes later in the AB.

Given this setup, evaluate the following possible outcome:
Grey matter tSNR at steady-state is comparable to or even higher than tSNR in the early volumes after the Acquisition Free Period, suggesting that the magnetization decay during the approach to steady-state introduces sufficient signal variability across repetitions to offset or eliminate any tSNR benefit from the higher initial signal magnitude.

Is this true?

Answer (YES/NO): NO